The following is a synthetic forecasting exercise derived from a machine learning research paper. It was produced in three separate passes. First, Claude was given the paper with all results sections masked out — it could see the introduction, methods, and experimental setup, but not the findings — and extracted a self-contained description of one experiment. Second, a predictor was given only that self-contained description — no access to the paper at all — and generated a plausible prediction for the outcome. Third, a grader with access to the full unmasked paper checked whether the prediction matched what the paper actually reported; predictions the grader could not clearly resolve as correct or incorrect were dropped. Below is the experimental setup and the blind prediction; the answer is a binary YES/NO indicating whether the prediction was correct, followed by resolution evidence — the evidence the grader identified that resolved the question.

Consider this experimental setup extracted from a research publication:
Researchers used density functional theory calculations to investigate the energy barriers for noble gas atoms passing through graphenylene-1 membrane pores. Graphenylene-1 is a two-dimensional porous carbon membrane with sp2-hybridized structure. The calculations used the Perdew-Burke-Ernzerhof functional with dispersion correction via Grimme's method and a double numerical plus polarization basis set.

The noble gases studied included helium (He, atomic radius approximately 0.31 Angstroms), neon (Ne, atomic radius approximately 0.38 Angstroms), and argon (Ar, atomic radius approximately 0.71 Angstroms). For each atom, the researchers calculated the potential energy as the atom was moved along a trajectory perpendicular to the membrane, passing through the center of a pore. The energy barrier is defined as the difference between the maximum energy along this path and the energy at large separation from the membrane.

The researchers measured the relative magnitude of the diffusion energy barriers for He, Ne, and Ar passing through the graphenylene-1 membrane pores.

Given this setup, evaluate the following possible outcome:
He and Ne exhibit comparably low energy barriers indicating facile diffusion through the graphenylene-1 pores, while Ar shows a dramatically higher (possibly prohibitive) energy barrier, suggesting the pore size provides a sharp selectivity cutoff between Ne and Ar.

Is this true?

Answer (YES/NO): YES